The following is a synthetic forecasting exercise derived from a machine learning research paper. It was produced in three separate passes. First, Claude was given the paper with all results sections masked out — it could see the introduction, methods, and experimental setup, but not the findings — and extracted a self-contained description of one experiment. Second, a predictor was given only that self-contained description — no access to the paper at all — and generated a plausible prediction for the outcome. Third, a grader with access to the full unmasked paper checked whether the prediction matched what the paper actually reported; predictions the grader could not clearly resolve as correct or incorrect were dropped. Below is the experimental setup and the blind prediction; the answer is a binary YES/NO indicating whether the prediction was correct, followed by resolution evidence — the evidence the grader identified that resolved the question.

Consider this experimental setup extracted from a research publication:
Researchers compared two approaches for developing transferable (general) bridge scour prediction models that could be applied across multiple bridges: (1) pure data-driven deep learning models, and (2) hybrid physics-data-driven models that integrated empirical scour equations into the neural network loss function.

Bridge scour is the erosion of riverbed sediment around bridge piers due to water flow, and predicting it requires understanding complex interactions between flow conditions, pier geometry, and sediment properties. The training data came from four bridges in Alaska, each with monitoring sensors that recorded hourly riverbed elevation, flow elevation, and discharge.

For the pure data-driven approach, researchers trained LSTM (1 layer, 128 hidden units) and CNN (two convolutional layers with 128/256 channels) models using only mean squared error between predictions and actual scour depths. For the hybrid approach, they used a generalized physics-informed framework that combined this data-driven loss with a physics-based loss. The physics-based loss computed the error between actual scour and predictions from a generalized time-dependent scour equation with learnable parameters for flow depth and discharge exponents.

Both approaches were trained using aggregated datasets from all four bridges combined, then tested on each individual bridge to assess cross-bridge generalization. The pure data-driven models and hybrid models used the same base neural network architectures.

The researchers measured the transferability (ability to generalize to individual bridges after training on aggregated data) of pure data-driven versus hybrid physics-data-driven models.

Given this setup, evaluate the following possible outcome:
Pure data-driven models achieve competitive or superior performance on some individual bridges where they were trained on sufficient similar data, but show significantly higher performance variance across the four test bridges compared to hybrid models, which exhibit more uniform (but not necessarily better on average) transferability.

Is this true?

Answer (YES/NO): NO